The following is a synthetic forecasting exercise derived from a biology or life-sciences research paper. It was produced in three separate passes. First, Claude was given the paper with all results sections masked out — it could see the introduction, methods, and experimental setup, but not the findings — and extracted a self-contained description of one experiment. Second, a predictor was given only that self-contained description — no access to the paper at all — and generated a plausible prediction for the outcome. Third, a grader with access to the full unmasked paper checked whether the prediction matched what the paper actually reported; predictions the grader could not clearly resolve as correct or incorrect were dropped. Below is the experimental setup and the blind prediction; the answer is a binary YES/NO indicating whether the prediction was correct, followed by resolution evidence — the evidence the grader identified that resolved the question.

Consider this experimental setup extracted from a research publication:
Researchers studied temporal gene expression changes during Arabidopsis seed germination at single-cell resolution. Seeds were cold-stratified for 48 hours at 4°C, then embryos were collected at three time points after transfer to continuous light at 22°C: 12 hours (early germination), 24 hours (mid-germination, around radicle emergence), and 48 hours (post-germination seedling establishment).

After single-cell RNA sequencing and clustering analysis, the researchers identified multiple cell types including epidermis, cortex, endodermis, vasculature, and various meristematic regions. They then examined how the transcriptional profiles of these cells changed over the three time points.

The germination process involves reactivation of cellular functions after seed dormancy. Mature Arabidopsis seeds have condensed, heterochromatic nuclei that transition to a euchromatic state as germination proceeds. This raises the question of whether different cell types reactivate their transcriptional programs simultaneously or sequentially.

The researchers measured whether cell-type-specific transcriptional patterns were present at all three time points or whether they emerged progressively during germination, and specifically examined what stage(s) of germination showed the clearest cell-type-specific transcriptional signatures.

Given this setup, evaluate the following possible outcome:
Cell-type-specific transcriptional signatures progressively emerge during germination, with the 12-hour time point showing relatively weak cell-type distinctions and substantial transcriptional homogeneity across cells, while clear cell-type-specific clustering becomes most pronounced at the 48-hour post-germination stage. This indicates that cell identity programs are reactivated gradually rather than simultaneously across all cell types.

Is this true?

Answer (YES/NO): YES